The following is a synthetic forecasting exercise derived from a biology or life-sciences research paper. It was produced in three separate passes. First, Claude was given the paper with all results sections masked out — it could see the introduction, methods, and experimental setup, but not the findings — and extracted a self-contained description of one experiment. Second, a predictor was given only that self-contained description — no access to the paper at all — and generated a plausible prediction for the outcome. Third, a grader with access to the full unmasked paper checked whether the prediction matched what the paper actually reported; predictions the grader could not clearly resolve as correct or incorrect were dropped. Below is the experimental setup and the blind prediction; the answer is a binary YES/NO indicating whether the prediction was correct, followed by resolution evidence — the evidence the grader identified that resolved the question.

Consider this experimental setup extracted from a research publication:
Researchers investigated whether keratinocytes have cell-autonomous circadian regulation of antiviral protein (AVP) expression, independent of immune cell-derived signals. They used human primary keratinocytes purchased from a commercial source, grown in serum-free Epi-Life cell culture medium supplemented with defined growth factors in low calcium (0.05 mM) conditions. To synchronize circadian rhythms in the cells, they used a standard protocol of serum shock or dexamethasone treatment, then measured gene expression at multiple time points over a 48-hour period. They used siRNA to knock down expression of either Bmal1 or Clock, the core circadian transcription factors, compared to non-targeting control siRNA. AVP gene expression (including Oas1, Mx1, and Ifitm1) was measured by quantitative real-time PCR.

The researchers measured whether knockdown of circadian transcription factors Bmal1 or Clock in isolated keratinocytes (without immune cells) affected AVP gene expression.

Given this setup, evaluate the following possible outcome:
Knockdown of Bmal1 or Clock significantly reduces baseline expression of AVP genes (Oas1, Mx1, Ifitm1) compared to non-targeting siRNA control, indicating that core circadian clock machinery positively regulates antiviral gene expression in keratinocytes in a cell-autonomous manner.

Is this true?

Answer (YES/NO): NO